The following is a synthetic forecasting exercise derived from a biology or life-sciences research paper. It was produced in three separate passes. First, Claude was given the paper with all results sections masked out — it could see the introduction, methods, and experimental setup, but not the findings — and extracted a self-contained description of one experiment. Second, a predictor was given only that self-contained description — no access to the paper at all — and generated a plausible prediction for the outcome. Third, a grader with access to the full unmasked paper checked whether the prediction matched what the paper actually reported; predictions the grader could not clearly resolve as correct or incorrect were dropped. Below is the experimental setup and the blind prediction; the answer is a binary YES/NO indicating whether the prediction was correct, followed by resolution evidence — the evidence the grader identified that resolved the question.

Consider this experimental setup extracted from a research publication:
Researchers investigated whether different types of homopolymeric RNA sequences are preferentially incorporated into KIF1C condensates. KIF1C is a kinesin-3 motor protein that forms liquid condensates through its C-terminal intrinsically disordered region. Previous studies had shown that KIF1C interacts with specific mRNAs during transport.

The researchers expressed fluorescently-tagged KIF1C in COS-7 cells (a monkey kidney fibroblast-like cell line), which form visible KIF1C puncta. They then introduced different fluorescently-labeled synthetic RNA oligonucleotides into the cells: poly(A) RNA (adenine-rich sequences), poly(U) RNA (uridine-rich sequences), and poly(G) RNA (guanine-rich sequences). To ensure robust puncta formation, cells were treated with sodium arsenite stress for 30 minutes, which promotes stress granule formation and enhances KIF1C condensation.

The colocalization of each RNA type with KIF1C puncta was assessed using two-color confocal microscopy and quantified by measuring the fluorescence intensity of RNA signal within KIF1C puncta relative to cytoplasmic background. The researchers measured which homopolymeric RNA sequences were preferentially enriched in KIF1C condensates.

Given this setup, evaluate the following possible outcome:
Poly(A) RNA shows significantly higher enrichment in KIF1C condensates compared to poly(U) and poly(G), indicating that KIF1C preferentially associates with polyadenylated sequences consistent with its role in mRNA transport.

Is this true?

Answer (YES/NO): NO